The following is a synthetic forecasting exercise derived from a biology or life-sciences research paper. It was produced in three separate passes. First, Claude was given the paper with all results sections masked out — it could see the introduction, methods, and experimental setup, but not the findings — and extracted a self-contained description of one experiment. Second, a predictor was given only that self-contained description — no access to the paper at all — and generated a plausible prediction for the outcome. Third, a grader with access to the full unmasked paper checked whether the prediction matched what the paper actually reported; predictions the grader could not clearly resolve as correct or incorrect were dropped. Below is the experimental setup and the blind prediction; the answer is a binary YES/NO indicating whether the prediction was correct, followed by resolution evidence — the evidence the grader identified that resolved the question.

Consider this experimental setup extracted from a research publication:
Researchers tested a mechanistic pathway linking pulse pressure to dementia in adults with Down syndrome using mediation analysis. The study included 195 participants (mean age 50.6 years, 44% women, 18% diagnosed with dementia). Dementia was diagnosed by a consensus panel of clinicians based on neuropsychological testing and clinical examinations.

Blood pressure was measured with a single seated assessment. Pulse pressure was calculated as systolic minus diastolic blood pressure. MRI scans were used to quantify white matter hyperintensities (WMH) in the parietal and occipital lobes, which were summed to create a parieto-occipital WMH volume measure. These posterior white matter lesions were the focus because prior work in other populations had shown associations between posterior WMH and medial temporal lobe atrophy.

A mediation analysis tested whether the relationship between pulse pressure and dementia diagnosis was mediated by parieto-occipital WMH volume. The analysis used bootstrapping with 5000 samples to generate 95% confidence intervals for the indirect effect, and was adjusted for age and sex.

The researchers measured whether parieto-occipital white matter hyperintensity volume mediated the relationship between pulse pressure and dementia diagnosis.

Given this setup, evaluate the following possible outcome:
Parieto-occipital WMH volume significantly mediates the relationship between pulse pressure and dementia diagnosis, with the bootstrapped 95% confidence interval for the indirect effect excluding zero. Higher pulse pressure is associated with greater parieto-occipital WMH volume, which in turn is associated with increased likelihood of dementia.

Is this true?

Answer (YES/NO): YES